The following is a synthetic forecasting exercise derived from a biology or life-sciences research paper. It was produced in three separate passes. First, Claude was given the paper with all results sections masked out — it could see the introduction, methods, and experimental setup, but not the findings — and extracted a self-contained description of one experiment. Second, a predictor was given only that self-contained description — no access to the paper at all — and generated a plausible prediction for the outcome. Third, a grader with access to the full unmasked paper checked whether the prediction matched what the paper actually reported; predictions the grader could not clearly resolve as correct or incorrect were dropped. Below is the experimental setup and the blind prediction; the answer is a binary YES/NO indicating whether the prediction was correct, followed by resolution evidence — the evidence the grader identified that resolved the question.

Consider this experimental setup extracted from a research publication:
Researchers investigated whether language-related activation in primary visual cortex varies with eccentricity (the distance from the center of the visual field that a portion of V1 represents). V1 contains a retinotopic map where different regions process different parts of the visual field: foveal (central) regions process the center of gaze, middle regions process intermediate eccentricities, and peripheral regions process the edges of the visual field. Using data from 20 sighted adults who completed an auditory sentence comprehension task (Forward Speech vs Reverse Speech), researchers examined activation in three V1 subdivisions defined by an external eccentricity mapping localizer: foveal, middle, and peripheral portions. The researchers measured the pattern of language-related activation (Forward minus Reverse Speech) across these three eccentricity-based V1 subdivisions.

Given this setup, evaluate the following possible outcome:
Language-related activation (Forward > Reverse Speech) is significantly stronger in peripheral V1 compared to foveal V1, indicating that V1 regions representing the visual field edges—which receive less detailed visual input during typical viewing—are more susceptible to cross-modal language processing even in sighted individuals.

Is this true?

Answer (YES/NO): NO